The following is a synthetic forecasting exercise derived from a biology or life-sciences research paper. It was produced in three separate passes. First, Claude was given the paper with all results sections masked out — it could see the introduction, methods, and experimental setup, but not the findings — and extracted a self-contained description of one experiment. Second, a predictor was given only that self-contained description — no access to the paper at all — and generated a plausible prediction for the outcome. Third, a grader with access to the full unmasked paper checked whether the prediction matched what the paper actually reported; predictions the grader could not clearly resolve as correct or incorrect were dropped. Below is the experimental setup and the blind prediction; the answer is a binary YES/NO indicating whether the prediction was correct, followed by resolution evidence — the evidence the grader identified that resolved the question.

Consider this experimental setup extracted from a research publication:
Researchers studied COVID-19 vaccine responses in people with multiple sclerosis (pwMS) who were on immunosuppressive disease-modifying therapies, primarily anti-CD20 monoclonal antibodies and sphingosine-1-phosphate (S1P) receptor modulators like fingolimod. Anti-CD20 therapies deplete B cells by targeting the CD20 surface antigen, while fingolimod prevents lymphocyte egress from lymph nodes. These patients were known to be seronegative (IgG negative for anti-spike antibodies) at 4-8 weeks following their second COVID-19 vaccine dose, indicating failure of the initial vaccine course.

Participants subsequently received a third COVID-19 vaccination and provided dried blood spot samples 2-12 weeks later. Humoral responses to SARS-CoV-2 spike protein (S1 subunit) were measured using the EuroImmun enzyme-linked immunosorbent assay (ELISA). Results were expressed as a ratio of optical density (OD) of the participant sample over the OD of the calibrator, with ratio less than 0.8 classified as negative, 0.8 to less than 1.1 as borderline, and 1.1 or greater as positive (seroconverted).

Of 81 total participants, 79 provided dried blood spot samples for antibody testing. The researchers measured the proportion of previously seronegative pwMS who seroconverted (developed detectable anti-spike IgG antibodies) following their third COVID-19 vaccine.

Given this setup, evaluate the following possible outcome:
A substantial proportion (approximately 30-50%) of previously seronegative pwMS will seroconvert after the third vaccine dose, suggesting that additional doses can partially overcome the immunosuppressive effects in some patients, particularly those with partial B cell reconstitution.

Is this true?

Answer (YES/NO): YES